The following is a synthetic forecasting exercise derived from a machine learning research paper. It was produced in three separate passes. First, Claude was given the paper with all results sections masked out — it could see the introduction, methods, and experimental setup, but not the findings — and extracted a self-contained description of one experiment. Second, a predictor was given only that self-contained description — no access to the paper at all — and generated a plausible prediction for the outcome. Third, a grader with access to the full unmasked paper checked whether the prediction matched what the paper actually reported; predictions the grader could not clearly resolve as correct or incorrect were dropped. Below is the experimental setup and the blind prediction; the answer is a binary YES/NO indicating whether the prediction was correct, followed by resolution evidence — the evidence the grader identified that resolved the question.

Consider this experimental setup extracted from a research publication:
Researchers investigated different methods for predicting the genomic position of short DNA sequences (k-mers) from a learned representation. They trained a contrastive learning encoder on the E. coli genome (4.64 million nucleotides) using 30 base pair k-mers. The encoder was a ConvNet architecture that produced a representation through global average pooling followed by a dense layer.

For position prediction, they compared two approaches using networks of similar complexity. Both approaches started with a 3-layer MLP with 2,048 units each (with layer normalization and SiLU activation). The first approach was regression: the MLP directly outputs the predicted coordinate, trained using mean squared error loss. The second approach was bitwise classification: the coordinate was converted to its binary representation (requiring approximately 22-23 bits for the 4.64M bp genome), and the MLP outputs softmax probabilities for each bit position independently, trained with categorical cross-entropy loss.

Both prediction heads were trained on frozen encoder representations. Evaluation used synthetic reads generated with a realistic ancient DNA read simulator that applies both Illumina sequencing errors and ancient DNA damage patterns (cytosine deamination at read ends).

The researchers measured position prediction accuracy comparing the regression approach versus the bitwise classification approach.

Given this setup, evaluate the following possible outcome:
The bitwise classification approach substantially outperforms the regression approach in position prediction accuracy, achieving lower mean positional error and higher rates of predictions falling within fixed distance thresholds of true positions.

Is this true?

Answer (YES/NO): YES